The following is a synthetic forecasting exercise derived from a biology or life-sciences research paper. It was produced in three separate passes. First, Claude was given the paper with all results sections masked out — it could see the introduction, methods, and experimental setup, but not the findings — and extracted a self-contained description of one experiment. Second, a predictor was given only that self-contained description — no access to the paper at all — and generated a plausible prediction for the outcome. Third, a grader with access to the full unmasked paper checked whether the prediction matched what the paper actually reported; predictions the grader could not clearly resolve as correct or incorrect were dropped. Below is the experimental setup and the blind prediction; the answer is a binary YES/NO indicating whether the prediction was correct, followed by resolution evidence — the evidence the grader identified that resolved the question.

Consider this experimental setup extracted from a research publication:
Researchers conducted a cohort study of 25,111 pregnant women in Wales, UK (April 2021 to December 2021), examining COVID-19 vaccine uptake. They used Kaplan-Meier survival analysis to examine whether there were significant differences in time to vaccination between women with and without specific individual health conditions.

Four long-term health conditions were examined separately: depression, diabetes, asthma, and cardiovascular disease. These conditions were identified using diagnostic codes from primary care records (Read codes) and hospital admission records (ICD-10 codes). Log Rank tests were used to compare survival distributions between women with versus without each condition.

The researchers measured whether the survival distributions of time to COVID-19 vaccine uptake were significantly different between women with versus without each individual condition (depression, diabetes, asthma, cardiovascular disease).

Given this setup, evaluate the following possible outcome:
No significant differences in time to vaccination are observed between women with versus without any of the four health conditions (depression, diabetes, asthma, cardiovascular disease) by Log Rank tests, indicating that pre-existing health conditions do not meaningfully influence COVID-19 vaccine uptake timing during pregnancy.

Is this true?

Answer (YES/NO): YES